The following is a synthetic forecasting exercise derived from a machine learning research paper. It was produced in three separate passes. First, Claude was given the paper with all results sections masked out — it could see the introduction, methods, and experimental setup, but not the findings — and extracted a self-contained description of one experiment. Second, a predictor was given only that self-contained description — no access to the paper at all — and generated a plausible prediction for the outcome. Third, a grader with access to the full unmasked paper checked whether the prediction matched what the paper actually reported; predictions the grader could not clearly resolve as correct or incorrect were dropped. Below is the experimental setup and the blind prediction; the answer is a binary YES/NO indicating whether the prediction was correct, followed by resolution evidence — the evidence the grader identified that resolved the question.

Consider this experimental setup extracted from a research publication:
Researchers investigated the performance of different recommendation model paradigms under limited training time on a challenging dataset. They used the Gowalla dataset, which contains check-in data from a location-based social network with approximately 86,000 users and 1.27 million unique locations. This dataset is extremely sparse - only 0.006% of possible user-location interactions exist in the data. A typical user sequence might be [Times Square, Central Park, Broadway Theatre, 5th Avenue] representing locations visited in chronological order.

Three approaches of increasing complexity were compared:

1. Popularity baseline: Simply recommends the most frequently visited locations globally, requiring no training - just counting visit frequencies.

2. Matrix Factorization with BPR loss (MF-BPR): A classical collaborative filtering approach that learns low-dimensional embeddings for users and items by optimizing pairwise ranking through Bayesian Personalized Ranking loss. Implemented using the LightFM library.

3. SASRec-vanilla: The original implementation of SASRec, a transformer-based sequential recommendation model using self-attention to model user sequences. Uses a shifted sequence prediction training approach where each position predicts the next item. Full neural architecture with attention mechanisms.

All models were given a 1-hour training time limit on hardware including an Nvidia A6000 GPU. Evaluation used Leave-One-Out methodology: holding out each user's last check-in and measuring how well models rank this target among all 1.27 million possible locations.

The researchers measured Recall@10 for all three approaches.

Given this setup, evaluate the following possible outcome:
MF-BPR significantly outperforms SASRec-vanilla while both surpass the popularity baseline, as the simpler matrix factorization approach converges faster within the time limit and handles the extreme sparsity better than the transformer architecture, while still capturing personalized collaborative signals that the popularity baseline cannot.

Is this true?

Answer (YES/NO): YES